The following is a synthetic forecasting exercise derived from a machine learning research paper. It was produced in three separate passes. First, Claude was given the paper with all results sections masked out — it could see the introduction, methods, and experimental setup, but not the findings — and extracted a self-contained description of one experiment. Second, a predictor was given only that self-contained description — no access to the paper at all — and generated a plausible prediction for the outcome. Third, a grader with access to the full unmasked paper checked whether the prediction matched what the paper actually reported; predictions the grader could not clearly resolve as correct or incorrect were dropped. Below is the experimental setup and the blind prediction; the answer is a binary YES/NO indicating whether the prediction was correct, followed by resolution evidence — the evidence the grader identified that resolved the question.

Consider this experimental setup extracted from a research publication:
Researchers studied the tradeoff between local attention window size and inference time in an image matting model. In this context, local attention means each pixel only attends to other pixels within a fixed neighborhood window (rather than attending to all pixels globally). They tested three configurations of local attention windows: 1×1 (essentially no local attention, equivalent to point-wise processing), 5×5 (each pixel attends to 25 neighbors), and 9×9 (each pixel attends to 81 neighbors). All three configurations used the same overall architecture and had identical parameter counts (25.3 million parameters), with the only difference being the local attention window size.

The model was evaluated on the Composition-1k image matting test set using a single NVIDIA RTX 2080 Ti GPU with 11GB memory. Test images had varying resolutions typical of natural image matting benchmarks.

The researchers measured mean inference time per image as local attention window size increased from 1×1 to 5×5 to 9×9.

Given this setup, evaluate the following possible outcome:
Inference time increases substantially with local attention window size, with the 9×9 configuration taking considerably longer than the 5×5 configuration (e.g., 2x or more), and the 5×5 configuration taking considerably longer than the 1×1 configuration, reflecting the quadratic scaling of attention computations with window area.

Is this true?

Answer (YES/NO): NO